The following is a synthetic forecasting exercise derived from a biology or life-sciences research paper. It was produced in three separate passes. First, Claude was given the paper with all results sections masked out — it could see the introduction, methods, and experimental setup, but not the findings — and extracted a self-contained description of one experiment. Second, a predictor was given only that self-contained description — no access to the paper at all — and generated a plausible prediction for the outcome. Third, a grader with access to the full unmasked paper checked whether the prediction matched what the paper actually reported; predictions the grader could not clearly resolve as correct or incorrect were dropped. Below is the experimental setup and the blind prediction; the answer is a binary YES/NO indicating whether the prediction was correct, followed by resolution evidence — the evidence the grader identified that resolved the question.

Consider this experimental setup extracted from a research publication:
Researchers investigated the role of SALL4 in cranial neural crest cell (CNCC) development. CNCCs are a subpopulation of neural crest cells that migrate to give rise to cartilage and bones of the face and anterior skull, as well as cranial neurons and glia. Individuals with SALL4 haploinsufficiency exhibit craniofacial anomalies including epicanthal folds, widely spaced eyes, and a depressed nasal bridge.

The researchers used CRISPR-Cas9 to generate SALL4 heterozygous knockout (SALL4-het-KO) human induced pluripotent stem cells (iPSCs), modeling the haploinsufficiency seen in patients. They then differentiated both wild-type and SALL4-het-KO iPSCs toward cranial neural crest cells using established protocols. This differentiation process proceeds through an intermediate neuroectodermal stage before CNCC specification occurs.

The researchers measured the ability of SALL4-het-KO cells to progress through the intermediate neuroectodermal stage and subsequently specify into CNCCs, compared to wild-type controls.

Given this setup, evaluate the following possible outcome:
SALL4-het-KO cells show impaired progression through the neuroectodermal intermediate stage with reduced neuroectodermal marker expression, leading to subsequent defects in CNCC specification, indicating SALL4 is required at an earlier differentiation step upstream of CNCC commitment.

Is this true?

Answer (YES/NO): NO